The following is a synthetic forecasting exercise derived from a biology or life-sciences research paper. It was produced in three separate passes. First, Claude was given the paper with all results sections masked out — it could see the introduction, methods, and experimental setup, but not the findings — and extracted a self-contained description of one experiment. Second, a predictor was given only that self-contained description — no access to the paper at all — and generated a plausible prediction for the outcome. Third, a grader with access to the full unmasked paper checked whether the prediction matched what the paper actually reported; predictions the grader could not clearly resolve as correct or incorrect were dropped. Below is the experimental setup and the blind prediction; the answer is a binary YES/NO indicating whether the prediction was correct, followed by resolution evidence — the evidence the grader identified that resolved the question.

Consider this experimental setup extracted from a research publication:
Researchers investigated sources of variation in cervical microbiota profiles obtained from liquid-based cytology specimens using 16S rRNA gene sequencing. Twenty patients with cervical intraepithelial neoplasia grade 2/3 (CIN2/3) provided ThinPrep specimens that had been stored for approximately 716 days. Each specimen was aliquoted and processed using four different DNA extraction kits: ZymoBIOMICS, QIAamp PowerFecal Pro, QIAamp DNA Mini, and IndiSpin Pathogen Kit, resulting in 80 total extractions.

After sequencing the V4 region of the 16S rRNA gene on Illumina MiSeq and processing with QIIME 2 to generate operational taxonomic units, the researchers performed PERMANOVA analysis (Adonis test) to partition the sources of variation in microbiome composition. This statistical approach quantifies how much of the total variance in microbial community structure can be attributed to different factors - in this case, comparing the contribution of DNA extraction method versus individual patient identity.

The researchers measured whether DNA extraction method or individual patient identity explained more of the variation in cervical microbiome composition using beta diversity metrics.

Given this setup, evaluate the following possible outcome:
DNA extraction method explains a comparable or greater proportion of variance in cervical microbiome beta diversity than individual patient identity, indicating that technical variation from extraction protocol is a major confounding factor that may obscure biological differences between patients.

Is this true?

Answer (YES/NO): NO